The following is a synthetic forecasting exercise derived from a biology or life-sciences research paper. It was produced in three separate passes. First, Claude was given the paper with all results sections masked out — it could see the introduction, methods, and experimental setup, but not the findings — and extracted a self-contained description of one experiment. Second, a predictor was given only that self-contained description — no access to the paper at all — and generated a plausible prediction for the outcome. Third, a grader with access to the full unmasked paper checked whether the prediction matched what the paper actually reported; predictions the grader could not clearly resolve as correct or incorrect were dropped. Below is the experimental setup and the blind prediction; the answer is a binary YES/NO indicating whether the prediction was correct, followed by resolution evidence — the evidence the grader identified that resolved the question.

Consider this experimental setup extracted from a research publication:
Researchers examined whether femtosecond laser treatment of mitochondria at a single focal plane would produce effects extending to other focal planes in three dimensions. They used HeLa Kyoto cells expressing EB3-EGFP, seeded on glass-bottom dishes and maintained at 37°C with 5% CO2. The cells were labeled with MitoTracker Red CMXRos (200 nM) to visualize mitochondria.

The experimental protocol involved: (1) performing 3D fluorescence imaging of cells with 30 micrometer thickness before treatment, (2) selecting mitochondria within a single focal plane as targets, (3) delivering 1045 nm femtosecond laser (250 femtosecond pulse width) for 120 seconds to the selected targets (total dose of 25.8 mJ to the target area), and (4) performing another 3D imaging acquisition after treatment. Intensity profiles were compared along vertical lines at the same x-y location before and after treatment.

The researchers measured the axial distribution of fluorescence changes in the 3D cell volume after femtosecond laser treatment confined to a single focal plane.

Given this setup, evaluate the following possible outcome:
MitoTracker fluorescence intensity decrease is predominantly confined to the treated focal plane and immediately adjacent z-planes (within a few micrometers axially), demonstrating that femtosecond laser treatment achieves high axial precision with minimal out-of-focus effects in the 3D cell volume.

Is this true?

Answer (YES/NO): YES